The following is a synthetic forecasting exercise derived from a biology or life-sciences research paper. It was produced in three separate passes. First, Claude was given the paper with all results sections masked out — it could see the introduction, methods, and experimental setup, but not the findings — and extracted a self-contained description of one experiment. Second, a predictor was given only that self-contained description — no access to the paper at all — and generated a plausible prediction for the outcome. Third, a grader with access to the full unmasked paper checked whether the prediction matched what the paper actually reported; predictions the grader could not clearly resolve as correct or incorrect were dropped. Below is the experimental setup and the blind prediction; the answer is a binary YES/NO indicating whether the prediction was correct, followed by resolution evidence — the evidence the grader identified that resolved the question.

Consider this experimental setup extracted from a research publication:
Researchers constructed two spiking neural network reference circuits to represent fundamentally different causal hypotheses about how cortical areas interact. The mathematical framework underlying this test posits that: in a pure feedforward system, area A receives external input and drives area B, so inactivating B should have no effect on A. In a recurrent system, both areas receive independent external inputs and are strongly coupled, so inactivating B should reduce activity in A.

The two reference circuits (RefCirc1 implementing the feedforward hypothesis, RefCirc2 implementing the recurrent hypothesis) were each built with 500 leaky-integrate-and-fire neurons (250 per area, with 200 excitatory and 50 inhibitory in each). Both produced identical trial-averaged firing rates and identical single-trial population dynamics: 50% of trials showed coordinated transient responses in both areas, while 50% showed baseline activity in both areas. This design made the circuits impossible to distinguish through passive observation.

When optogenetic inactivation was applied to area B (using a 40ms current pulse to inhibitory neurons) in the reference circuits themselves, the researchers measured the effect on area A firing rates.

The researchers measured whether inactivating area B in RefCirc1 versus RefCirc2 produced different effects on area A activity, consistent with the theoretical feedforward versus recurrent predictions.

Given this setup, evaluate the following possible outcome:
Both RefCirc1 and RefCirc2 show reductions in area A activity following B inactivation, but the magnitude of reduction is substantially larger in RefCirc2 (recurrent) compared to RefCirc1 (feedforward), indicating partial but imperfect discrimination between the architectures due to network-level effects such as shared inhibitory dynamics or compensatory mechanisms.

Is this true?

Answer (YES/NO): NO